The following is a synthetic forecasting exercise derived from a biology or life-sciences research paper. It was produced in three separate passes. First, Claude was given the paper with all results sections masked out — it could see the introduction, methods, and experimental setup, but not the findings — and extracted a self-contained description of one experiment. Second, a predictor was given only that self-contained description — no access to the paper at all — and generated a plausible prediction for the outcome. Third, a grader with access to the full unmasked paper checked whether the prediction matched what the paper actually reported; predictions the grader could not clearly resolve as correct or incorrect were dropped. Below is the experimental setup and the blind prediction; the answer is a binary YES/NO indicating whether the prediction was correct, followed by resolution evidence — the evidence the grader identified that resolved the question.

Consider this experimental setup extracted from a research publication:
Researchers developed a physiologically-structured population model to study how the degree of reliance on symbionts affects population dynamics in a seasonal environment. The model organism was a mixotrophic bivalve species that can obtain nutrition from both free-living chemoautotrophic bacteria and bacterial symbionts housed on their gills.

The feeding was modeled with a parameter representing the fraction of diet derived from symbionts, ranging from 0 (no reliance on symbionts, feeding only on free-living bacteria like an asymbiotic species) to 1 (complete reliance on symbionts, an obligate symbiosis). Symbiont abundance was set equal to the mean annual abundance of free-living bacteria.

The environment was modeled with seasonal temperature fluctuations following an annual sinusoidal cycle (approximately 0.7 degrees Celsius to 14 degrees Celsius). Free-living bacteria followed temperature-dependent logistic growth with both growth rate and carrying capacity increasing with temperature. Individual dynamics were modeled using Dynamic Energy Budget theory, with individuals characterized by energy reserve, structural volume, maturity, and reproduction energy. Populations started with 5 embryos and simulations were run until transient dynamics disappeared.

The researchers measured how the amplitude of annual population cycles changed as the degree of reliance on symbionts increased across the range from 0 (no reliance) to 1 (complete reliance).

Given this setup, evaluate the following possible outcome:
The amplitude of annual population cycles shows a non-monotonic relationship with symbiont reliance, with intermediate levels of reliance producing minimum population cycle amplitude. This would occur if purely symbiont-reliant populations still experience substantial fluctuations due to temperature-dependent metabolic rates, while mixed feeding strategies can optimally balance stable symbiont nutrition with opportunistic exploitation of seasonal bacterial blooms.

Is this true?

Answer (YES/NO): NO